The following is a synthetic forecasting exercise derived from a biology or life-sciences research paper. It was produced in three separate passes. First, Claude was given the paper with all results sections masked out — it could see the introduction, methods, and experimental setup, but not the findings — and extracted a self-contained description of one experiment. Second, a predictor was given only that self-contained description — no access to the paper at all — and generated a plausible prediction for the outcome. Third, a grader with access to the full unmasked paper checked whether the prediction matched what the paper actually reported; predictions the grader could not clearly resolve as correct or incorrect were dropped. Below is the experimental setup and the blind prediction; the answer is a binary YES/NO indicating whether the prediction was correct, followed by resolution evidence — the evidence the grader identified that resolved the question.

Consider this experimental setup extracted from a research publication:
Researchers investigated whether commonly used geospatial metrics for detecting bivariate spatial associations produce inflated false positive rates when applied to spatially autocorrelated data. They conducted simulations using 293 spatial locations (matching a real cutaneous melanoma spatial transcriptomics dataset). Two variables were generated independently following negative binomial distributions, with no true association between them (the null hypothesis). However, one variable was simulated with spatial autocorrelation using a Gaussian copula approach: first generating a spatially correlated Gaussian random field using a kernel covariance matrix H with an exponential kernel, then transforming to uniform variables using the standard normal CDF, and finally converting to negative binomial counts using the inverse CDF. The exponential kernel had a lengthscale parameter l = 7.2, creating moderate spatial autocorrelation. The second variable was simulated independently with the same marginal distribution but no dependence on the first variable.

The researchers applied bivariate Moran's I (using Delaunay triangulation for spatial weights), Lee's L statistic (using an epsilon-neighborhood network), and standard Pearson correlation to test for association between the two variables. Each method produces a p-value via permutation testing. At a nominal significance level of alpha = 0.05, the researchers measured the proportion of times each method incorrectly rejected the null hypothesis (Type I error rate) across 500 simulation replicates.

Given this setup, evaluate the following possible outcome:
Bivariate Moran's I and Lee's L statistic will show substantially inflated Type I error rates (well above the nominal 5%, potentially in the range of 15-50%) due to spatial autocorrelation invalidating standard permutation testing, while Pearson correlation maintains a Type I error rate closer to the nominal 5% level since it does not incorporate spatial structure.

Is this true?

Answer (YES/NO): NO